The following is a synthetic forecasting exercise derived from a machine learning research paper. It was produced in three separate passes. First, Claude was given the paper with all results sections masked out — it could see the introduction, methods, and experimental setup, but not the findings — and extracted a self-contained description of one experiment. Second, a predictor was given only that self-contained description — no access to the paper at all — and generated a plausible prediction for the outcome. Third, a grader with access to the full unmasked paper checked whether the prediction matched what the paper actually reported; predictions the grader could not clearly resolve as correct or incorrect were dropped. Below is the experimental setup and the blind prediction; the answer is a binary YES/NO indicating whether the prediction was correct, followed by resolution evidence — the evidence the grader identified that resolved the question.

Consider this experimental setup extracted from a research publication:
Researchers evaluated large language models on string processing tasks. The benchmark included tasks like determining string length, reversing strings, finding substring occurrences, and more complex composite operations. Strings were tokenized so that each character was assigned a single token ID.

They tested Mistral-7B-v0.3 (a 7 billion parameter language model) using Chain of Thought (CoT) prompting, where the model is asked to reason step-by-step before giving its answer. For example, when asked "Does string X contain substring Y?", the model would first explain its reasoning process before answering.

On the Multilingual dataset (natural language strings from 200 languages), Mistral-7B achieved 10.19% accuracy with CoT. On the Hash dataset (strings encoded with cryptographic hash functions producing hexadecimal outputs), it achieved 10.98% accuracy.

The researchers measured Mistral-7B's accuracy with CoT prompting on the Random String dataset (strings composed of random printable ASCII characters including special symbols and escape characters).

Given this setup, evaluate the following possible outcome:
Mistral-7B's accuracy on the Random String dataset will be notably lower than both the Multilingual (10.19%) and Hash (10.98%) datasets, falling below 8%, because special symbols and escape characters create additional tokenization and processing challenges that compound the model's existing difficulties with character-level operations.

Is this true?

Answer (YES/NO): YES